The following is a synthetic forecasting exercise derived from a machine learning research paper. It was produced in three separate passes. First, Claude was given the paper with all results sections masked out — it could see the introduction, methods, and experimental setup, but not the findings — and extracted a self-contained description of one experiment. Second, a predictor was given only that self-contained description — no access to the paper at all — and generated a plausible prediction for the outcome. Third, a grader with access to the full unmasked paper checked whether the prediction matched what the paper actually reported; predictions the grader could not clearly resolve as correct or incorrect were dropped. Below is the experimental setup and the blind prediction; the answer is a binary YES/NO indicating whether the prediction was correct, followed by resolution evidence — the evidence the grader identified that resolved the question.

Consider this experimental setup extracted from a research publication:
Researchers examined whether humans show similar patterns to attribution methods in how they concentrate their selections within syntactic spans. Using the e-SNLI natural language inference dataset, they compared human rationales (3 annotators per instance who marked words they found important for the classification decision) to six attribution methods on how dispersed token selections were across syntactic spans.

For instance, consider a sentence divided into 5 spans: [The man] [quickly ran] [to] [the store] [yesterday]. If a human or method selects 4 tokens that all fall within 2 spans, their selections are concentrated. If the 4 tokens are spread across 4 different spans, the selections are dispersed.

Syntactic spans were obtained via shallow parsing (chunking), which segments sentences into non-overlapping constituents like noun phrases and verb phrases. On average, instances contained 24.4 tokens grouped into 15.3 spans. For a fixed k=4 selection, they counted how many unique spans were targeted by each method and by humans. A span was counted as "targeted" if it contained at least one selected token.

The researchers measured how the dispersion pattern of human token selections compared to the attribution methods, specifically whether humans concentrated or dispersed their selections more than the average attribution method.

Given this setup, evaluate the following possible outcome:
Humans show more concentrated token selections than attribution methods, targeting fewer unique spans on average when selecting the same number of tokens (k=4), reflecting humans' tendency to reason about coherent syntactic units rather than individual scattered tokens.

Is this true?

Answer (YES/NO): YES